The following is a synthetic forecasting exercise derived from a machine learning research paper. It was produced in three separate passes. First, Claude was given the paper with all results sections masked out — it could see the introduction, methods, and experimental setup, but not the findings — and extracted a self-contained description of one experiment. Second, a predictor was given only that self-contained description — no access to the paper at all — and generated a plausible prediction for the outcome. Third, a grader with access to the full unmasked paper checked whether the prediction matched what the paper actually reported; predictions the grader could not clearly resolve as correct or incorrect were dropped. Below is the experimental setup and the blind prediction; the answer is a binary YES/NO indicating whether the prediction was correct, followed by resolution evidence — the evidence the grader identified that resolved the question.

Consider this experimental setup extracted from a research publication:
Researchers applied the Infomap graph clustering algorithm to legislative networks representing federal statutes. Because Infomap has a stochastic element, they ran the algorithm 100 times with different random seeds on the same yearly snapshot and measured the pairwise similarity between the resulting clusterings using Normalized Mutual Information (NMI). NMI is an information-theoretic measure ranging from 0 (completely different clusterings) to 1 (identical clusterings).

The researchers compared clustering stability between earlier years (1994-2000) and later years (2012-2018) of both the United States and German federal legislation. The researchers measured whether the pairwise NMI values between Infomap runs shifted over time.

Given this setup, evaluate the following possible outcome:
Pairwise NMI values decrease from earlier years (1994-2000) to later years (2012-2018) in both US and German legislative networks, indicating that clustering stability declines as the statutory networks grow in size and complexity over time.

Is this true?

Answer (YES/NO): YES